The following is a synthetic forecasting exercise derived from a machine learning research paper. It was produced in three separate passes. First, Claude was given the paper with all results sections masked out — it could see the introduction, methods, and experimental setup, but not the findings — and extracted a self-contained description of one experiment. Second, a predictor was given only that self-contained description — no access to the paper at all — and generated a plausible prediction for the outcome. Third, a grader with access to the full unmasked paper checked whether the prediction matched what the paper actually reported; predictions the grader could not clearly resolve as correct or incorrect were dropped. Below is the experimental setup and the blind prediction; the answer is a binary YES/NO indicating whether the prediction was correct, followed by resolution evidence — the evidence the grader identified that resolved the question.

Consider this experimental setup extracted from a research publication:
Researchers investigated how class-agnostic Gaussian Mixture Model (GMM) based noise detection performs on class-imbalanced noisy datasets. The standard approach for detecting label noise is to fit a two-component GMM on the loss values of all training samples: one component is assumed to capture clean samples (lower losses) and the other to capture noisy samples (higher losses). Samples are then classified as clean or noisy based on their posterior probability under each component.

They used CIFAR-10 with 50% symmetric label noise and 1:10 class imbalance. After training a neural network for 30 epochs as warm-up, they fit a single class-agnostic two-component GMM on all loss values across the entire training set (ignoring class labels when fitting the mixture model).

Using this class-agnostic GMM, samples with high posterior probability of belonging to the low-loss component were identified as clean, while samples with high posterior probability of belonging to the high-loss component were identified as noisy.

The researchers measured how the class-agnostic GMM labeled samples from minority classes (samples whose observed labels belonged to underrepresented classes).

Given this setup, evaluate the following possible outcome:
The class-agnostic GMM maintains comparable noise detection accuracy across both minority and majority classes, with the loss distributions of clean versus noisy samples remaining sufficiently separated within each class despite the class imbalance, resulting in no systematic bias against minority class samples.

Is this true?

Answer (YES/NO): NO